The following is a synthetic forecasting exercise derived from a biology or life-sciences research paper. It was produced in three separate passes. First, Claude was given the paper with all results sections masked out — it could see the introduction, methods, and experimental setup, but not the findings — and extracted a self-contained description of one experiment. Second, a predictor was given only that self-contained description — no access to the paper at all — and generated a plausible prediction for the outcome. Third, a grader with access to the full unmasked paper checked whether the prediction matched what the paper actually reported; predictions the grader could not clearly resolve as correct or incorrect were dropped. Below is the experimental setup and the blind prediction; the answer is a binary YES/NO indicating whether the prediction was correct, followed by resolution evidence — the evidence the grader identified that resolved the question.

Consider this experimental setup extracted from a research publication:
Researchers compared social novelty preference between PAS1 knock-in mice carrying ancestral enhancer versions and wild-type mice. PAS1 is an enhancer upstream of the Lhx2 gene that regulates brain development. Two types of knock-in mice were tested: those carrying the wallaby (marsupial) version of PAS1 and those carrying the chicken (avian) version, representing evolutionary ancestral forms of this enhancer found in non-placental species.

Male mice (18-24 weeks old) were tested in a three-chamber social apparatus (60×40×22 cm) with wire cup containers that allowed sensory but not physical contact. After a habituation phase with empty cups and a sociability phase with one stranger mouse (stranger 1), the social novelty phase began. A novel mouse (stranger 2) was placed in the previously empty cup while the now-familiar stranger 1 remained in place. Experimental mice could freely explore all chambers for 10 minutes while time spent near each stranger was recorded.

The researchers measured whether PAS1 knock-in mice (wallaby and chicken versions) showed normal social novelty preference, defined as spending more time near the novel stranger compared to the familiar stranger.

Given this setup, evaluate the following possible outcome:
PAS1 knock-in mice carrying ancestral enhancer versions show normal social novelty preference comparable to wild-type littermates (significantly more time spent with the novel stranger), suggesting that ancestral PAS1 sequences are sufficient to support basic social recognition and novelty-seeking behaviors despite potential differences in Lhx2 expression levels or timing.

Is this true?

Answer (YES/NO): NO